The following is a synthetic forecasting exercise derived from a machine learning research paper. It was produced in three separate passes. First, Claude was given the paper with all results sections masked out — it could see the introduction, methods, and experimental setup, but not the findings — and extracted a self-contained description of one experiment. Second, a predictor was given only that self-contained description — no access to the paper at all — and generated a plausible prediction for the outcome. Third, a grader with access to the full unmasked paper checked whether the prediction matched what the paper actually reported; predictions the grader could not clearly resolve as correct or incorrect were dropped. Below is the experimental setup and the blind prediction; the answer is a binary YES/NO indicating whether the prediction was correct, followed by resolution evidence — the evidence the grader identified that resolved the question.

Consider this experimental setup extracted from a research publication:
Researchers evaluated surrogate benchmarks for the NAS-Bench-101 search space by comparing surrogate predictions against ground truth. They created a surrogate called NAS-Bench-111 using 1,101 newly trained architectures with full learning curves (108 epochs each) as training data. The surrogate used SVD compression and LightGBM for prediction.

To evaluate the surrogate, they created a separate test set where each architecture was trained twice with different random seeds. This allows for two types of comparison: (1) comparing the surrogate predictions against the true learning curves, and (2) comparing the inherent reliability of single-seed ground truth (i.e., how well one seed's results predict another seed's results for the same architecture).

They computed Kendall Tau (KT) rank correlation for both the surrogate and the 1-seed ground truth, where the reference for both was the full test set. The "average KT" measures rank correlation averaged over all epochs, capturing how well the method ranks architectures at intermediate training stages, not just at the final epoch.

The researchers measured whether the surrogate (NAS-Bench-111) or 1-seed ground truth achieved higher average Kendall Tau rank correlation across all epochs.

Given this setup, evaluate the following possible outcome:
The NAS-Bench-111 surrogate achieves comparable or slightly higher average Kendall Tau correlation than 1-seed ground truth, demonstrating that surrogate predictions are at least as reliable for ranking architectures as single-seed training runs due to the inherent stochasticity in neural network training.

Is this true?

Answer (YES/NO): YES